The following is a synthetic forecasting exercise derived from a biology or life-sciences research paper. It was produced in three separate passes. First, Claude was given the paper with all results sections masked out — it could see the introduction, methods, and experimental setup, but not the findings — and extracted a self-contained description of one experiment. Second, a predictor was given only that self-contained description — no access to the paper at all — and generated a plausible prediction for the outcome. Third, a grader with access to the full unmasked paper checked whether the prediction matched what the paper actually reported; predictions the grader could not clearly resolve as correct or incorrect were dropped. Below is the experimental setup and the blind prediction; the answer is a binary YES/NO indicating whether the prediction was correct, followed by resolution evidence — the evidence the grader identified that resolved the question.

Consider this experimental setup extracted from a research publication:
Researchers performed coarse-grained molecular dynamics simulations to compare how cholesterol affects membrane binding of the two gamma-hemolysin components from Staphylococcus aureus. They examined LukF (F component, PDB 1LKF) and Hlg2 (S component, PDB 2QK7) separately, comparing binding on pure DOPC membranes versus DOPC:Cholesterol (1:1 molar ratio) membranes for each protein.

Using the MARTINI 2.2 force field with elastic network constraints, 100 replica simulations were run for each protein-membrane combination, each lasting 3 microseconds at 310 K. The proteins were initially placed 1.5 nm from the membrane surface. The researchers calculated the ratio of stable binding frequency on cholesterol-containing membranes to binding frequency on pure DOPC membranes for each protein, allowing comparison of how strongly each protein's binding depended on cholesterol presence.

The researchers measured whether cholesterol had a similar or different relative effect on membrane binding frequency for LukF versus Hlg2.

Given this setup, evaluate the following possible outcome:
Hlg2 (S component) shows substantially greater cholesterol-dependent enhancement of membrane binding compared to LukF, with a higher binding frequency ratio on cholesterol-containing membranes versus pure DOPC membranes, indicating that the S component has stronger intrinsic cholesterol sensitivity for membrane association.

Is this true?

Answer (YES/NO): NO